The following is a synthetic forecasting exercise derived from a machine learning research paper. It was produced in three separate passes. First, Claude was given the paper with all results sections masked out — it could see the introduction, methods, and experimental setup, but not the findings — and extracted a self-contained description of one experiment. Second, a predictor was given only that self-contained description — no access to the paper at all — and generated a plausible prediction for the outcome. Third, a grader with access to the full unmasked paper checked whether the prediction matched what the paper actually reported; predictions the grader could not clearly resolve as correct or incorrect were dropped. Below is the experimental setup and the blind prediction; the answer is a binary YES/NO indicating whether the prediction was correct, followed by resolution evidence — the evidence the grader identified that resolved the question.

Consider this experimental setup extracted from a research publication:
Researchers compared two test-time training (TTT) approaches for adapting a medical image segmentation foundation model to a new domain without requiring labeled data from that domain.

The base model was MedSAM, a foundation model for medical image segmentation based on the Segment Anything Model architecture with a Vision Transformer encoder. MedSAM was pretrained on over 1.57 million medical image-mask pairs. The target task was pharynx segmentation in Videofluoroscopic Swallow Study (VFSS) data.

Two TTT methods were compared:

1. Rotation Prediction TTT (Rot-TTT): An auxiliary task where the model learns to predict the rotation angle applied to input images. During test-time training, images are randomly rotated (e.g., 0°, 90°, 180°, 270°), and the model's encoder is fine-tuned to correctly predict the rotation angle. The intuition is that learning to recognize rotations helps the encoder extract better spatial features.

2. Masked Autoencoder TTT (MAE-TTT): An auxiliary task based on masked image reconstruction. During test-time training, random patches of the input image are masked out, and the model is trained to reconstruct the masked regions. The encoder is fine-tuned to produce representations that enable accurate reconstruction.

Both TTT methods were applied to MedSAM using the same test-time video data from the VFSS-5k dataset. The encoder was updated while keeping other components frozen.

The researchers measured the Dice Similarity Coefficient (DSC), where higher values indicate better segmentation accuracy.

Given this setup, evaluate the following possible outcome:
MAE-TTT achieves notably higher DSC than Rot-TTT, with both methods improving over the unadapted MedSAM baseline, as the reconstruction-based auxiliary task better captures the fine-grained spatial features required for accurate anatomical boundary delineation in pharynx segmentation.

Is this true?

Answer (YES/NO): NO